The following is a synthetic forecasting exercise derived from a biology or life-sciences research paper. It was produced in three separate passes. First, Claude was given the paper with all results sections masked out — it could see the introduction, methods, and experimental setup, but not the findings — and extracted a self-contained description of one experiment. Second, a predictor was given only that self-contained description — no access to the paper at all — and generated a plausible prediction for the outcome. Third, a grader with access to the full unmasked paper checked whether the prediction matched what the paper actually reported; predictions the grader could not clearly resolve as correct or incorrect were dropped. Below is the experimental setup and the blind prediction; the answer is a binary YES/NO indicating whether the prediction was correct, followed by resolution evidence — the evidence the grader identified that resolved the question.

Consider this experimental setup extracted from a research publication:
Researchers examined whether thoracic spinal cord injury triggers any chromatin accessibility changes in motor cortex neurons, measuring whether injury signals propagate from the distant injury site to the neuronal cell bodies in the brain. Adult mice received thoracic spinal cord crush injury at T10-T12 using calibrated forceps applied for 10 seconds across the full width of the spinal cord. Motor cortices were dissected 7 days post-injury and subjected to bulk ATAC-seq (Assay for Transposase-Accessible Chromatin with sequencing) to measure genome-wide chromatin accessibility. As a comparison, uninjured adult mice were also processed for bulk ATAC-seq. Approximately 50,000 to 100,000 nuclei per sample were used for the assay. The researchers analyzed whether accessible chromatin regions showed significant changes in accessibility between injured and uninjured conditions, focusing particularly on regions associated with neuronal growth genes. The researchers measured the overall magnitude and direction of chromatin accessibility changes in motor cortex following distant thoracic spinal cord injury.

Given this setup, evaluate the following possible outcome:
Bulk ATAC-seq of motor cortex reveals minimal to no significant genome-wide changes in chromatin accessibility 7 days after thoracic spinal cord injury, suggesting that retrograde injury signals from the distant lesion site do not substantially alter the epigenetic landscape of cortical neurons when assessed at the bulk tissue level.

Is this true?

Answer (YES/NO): NO